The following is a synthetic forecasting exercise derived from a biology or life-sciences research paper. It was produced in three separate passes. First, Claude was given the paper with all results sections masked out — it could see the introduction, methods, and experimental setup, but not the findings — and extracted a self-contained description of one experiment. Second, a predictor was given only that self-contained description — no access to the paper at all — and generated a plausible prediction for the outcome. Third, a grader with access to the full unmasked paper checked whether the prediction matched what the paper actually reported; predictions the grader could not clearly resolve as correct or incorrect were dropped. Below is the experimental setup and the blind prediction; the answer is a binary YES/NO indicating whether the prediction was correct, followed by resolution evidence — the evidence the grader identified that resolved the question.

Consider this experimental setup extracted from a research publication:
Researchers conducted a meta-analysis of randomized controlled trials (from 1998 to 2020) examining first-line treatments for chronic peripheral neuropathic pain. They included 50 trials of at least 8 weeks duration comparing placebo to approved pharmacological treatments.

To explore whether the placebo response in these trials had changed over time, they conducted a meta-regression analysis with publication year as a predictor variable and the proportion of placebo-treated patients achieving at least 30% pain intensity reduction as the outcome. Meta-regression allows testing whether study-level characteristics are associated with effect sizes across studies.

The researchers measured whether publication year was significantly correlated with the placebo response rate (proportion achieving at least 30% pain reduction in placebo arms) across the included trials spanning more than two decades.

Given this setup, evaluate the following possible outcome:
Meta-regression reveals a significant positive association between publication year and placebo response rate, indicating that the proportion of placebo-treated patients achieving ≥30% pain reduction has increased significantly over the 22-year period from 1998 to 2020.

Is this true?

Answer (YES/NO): YES